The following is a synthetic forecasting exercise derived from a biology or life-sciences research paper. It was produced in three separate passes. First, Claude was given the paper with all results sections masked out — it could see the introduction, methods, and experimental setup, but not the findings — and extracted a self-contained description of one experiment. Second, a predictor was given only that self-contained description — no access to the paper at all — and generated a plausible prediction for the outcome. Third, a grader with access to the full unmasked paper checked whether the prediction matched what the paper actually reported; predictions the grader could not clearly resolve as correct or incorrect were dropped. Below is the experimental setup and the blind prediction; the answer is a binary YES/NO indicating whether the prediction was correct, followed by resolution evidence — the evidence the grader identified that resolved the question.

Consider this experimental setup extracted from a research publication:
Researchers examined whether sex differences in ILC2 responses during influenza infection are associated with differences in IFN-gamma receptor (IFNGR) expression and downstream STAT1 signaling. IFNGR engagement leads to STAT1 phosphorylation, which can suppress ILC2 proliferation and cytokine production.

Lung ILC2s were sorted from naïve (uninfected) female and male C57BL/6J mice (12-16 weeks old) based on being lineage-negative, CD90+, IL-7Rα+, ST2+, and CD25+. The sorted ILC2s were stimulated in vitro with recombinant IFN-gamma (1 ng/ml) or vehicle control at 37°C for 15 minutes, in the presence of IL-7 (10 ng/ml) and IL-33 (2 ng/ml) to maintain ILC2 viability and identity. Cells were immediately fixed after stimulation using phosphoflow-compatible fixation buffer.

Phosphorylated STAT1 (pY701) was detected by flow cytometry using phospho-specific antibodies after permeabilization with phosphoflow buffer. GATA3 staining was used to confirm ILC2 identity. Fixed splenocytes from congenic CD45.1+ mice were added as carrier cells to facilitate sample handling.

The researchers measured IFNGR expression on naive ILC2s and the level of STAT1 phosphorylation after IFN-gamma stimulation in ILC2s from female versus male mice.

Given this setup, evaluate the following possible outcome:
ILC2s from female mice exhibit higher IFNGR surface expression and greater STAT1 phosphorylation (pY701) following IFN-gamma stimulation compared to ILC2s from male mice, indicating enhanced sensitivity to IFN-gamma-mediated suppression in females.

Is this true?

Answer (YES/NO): YES